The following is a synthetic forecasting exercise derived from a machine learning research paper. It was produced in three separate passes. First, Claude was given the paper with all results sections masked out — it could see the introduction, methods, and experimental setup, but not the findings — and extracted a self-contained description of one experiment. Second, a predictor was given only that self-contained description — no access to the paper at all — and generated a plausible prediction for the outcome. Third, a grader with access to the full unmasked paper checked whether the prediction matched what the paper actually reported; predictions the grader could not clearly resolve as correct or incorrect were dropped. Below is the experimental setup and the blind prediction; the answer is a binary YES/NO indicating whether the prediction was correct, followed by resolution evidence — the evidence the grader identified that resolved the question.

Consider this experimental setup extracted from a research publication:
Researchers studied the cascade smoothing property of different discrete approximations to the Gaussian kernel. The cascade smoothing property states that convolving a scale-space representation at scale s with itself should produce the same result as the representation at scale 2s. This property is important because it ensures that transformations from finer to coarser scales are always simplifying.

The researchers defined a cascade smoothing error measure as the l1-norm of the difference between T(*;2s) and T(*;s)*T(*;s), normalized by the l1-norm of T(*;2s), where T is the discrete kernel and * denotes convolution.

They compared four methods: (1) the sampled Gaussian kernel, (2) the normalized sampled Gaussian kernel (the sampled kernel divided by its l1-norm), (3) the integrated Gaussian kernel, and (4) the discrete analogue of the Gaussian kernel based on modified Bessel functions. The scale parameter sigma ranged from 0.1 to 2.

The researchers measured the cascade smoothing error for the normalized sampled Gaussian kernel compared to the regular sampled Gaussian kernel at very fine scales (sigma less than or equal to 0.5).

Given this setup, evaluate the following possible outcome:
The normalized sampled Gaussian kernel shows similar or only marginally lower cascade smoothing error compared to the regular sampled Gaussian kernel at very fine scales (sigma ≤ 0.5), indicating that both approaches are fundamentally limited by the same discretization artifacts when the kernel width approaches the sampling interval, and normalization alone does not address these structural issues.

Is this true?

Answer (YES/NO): NO